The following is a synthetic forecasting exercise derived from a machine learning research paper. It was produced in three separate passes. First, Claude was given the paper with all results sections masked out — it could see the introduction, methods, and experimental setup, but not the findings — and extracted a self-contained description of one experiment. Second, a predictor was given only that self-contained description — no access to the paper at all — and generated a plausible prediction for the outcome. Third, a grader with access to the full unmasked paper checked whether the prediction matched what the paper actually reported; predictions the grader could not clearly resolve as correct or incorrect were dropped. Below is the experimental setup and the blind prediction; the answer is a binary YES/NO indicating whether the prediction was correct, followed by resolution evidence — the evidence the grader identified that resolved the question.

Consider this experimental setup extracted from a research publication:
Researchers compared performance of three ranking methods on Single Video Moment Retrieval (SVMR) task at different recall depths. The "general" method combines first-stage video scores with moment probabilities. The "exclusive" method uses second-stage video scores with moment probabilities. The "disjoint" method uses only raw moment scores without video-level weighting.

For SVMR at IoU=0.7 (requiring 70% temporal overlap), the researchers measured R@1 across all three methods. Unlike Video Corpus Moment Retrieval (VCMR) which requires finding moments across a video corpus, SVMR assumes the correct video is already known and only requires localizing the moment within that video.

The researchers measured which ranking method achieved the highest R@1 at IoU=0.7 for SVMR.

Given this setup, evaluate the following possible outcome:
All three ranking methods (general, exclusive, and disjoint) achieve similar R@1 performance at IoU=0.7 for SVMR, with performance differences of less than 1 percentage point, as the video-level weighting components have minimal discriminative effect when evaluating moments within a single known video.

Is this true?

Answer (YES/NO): NO